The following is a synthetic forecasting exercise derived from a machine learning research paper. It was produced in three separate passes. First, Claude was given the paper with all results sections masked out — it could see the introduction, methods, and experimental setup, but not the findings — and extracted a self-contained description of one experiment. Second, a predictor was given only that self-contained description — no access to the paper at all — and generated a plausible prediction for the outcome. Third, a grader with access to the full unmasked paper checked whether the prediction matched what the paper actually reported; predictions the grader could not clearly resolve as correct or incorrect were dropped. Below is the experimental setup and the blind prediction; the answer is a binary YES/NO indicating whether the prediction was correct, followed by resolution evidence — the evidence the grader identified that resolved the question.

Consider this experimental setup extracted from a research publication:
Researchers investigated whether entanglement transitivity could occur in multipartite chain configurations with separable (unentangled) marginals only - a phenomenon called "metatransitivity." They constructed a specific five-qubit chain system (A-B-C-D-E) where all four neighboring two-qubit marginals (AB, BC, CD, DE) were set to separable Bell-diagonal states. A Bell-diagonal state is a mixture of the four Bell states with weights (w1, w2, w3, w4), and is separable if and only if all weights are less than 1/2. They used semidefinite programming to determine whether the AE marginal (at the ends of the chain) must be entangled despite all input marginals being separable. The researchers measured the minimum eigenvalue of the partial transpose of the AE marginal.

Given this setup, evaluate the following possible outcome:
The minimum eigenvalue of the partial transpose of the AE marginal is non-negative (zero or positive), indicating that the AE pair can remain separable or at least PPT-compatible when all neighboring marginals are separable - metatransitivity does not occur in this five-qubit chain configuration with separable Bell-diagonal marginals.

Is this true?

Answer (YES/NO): NO